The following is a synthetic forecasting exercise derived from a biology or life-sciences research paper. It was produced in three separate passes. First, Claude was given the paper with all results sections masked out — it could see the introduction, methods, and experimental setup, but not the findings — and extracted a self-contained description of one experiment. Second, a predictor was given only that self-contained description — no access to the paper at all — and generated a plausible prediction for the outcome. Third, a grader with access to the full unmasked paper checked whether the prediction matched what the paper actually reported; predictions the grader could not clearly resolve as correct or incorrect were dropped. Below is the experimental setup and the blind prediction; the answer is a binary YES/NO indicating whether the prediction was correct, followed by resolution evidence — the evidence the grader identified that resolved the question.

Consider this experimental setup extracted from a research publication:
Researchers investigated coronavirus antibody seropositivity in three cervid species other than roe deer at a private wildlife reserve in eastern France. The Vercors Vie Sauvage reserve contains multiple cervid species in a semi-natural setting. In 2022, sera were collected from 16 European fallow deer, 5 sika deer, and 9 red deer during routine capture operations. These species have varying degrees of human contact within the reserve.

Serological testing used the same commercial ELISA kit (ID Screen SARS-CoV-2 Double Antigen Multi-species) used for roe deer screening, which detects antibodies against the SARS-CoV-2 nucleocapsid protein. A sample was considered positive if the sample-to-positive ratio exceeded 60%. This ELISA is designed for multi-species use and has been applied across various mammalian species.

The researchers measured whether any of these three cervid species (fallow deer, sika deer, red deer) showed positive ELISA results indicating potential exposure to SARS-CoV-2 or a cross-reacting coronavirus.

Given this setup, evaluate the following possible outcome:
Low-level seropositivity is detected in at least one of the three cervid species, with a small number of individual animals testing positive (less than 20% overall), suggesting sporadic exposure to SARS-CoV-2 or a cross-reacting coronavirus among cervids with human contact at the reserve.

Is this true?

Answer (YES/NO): YES